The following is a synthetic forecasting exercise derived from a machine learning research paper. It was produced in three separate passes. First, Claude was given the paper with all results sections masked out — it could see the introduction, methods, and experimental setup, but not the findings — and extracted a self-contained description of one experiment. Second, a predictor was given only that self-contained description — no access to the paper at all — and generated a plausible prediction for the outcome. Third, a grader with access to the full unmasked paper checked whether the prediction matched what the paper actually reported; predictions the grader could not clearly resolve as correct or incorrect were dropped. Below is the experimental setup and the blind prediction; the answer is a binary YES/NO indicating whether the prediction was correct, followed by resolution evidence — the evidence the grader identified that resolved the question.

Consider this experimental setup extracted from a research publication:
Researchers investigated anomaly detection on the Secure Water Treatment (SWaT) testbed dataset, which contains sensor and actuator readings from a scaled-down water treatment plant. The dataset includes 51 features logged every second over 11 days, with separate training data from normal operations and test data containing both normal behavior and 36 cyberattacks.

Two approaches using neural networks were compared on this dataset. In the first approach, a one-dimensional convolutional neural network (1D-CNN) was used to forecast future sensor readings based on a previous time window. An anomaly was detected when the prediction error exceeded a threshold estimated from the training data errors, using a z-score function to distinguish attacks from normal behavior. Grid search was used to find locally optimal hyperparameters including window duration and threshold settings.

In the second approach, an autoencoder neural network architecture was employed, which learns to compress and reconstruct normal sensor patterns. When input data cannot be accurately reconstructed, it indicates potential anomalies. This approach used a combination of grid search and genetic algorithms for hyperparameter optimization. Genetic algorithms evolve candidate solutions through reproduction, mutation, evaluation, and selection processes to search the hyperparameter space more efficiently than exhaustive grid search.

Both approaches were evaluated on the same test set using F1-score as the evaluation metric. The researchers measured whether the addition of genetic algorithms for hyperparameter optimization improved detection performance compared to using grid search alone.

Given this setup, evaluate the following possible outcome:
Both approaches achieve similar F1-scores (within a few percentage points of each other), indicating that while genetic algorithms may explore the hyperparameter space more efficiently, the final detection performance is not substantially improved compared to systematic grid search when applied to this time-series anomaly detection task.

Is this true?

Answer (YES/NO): YES